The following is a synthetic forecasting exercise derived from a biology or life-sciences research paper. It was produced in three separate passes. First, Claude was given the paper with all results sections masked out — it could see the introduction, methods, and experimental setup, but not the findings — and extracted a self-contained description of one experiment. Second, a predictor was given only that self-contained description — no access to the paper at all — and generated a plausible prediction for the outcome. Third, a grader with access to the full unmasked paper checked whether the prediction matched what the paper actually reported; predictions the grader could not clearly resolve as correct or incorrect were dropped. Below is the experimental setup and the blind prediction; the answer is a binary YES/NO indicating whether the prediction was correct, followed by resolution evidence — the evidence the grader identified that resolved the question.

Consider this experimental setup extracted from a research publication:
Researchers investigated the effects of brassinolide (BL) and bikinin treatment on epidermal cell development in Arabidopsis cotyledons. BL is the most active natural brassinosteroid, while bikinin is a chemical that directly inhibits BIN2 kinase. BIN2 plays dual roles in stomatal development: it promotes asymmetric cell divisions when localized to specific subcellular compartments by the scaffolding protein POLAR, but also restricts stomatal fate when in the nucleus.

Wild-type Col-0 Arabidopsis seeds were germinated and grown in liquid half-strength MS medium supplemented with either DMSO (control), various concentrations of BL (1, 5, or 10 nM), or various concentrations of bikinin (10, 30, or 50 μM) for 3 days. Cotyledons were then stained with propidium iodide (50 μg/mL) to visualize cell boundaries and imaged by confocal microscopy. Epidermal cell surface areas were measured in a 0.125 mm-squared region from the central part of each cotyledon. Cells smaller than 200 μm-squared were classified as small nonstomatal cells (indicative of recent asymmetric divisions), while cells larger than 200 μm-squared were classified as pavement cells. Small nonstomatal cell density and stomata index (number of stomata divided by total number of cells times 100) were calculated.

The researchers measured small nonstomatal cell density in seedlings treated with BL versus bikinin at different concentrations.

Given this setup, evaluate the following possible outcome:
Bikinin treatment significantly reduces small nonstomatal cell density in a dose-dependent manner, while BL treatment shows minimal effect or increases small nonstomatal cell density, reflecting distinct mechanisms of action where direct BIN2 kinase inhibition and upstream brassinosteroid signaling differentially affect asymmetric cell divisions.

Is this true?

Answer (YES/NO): YES